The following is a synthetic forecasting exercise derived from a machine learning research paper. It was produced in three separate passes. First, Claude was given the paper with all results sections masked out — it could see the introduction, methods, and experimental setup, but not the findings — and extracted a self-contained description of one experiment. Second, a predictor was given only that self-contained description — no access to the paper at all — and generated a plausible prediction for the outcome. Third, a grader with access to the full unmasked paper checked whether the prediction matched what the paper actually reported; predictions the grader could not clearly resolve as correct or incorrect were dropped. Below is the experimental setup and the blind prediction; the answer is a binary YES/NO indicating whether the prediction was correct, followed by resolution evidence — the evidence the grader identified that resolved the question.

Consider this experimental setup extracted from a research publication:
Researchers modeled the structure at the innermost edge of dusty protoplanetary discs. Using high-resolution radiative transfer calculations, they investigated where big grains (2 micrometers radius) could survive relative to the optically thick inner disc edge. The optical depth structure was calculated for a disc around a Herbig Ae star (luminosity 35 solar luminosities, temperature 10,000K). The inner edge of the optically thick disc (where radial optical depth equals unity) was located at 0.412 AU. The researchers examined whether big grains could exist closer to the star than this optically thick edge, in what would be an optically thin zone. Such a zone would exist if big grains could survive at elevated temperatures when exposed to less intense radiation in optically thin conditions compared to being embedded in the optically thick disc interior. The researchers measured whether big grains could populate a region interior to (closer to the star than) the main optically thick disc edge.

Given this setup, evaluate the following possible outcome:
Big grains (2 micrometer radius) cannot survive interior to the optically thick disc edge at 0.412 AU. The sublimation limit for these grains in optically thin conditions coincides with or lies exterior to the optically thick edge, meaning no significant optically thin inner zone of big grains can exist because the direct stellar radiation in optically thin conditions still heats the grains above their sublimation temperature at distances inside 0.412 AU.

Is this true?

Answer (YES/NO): NO